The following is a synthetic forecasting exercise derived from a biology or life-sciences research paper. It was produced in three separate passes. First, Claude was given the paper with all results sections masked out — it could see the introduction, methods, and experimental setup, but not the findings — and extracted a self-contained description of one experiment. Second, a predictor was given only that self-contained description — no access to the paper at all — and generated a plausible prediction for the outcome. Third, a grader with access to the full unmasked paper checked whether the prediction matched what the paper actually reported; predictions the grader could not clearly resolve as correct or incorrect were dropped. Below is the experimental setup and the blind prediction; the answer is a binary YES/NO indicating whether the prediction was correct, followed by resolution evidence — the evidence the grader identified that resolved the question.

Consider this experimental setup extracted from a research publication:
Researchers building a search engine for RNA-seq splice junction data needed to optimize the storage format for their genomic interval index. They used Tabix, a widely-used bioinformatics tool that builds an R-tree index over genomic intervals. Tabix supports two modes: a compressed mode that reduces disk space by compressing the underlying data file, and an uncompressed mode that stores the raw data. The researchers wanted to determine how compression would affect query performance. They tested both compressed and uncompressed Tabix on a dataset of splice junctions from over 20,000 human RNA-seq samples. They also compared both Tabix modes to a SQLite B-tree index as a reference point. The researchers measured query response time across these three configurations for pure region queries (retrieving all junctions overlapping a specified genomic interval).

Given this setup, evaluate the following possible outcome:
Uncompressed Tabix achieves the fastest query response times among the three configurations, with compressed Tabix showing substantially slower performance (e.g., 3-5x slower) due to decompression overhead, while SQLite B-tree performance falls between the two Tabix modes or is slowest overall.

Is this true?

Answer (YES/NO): YES